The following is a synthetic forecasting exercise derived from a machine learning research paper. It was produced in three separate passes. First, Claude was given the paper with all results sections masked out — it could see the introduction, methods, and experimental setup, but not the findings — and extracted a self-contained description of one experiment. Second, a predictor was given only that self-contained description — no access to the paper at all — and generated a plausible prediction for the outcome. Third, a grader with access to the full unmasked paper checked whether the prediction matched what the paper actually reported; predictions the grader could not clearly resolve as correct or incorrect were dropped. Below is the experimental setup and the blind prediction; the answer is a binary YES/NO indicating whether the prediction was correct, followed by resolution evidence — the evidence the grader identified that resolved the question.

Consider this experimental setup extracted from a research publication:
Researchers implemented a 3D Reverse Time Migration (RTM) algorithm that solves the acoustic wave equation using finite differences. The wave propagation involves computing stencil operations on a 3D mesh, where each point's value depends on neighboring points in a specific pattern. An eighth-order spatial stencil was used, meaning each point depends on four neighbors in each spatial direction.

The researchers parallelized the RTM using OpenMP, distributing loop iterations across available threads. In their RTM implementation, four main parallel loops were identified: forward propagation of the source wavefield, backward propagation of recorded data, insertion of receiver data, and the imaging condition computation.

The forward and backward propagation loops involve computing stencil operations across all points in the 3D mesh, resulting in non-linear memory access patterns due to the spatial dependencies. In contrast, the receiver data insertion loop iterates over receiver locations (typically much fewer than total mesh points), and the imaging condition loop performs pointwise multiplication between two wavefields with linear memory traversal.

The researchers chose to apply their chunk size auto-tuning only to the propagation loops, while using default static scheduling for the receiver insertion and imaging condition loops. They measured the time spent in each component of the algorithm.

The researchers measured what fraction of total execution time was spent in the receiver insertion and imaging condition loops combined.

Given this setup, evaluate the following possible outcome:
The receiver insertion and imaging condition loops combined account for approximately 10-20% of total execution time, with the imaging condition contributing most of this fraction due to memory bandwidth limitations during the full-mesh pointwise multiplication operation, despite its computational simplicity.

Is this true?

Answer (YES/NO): NO